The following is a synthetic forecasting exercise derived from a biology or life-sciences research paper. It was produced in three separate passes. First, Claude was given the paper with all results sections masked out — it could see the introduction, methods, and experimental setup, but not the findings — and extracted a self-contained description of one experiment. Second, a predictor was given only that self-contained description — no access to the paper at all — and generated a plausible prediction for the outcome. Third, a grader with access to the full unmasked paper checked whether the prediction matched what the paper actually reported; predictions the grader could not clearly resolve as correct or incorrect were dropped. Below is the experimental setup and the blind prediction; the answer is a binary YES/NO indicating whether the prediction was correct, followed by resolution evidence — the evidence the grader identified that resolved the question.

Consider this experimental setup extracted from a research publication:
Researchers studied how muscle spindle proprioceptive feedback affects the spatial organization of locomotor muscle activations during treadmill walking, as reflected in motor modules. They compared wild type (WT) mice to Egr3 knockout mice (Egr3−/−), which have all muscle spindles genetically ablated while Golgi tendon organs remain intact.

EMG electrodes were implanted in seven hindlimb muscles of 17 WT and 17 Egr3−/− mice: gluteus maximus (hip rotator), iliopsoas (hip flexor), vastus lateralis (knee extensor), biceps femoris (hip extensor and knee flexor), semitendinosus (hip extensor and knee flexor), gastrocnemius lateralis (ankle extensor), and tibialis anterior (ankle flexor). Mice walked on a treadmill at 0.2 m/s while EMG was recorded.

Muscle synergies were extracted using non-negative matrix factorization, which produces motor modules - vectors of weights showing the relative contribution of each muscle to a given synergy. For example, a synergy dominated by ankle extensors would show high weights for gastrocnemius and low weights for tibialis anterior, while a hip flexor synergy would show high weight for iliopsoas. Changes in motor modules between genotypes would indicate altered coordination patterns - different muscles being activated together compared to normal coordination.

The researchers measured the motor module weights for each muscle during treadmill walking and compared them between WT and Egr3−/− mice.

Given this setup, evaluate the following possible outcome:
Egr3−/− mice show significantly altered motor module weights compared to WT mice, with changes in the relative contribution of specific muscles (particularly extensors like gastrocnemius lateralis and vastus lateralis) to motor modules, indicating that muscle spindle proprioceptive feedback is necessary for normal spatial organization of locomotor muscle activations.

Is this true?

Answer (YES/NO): NO